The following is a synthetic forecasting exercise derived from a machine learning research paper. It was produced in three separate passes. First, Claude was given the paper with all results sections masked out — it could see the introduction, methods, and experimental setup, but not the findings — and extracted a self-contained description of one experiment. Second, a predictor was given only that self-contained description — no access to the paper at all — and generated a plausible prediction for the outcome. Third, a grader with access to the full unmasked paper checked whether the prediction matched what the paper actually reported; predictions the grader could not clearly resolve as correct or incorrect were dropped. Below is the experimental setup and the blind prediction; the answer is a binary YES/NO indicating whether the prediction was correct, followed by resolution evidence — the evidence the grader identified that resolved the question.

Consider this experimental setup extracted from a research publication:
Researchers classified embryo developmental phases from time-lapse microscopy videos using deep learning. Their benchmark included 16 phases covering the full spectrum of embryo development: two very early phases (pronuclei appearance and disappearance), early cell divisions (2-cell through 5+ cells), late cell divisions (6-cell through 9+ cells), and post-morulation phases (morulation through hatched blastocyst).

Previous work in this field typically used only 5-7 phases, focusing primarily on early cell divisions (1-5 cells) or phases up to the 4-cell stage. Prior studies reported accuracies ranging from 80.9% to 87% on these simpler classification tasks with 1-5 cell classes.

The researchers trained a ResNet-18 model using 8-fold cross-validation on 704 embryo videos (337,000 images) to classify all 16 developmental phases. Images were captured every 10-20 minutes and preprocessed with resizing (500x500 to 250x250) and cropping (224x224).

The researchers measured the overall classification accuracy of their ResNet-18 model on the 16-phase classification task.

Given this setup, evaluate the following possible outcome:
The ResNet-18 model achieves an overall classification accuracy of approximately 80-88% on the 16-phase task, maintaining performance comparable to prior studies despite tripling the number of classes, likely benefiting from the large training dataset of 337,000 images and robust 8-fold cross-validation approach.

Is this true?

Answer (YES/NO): NO